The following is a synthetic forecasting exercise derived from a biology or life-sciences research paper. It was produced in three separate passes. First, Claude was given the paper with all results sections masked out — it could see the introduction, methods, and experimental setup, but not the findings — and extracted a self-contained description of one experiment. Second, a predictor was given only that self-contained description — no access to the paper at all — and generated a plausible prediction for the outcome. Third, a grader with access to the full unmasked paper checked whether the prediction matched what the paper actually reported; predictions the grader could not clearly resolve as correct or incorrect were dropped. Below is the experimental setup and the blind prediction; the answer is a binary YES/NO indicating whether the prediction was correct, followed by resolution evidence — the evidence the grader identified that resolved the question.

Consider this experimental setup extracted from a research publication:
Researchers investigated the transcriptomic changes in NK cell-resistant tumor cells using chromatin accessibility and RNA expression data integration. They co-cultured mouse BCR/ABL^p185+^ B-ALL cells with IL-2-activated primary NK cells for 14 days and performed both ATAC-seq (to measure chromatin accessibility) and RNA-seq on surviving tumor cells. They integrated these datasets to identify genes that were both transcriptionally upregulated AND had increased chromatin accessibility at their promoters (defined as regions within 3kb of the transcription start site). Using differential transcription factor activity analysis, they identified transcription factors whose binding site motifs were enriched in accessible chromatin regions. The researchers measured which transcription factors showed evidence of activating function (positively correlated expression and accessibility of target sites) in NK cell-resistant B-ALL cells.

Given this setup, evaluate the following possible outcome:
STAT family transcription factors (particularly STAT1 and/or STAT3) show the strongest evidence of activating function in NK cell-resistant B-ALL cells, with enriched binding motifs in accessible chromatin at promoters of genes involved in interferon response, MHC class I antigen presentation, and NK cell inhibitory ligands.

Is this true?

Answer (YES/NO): NO